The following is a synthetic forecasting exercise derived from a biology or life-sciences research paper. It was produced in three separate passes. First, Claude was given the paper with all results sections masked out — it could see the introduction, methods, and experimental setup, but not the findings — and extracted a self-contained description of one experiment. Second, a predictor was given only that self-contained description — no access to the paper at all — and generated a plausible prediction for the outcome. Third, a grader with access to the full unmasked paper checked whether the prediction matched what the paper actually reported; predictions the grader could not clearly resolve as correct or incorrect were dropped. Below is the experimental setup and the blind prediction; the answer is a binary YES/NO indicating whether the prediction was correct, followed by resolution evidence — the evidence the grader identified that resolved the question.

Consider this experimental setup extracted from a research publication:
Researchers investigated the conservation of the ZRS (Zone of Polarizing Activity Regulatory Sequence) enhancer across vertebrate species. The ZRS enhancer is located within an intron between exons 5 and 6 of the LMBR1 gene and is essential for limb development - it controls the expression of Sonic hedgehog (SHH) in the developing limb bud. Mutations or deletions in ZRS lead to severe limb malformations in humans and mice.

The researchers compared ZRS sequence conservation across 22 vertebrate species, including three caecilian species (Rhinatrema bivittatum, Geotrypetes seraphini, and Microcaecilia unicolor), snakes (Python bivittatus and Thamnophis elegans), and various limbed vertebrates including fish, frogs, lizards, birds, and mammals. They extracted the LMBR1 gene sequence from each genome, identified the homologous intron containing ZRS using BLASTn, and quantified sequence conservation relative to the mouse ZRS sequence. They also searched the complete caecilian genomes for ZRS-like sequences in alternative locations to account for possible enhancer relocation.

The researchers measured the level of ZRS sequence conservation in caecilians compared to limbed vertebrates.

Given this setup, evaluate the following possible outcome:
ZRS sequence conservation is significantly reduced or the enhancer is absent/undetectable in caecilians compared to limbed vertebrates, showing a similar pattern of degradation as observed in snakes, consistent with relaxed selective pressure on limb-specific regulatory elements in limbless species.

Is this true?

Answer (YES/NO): NO